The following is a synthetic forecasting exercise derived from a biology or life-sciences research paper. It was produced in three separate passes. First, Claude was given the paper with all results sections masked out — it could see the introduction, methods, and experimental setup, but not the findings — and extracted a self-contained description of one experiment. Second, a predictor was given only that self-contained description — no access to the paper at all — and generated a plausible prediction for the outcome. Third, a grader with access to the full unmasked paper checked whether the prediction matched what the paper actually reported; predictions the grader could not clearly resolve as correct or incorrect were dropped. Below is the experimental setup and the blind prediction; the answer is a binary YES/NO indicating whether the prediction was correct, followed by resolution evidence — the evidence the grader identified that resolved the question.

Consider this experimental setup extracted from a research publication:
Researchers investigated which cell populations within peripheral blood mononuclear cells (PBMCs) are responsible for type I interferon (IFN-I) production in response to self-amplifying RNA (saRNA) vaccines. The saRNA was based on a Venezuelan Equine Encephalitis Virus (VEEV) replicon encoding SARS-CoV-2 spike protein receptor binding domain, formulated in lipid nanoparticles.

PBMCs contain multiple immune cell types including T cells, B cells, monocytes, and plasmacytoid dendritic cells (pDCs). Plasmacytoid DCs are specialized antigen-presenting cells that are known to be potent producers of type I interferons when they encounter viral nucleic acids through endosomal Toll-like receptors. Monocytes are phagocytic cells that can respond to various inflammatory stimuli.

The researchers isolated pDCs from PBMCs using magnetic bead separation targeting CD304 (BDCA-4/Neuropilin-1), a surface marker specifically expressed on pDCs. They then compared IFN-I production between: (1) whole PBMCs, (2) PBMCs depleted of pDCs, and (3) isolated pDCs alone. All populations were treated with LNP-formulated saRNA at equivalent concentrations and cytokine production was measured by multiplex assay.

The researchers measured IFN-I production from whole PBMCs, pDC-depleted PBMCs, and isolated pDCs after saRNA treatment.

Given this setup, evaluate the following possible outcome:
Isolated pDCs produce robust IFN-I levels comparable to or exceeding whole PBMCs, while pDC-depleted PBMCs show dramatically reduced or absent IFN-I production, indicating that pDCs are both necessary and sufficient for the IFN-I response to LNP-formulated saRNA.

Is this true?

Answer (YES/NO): YES